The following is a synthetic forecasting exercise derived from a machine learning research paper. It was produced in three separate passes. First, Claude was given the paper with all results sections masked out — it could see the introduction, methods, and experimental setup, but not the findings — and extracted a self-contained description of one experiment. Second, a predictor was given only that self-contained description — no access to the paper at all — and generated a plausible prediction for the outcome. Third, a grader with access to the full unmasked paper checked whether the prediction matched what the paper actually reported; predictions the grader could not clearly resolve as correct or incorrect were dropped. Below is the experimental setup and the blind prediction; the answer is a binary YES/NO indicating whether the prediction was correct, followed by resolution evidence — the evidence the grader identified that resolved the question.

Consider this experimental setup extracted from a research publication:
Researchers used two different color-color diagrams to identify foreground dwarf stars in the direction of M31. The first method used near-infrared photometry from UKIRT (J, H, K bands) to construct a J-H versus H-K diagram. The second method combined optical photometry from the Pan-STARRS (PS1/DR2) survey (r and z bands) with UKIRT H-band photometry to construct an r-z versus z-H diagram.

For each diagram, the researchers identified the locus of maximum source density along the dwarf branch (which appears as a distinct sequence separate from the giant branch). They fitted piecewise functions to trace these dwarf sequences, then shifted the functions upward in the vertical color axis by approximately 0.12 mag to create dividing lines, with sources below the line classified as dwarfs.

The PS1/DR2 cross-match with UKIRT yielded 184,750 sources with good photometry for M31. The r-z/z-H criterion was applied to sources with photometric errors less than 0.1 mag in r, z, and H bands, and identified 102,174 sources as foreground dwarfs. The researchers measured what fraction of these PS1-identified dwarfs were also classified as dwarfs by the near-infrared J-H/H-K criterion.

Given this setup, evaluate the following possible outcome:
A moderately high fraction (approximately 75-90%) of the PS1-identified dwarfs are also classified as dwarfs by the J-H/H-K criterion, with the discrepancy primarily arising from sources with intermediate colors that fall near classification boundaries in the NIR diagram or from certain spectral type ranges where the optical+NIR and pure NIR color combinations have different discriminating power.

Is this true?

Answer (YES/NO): NO